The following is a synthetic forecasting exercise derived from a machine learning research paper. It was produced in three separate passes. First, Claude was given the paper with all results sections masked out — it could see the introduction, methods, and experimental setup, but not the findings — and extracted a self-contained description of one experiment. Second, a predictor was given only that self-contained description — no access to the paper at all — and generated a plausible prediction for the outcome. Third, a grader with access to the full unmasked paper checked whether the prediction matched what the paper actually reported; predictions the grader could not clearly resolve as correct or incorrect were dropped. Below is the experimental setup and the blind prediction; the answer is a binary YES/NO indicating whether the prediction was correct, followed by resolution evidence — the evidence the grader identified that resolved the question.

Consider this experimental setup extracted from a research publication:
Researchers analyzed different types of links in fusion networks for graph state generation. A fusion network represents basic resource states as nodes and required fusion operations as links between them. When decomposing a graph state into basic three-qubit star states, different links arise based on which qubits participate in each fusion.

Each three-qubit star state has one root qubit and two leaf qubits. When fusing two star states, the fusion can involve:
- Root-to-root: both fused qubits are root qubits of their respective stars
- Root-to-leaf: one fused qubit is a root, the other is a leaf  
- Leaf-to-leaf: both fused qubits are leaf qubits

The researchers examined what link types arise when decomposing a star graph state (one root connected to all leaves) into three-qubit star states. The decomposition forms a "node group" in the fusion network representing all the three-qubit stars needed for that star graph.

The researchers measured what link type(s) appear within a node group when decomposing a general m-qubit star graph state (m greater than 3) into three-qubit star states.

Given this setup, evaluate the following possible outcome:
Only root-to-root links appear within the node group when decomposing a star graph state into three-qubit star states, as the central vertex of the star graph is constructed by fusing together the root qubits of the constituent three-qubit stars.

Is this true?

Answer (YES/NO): NO